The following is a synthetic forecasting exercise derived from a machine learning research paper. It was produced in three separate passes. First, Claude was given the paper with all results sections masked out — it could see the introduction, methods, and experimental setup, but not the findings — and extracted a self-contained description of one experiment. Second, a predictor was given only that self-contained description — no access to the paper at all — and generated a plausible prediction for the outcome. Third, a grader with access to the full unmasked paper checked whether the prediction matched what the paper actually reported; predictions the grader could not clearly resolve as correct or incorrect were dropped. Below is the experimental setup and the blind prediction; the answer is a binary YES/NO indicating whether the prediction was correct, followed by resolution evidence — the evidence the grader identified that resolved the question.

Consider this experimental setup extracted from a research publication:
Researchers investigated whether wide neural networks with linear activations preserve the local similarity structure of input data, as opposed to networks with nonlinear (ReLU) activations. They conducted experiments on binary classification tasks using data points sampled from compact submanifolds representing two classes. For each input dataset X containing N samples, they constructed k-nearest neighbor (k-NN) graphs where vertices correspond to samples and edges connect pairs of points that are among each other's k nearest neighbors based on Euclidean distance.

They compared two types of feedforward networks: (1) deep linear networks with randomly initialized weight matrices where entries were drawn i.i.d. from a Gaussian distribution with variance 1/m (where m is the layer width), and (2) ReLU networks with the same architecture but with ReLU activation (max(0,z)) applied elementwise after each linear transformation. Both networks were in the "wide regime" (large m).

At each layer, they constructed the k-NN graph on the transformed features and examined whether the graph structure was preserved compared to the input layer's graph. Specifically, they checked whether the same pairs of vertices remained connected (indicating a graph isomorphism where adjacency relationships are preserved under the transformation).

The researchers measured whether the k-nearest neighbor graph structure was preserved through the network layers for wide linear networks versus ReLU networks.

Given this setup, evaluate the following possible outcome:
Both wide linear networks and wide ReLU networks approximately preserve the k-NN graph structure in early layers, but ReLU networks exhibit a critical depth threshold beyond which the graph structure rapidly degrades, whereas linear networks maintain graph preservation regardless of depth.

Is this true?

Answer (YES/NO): NO